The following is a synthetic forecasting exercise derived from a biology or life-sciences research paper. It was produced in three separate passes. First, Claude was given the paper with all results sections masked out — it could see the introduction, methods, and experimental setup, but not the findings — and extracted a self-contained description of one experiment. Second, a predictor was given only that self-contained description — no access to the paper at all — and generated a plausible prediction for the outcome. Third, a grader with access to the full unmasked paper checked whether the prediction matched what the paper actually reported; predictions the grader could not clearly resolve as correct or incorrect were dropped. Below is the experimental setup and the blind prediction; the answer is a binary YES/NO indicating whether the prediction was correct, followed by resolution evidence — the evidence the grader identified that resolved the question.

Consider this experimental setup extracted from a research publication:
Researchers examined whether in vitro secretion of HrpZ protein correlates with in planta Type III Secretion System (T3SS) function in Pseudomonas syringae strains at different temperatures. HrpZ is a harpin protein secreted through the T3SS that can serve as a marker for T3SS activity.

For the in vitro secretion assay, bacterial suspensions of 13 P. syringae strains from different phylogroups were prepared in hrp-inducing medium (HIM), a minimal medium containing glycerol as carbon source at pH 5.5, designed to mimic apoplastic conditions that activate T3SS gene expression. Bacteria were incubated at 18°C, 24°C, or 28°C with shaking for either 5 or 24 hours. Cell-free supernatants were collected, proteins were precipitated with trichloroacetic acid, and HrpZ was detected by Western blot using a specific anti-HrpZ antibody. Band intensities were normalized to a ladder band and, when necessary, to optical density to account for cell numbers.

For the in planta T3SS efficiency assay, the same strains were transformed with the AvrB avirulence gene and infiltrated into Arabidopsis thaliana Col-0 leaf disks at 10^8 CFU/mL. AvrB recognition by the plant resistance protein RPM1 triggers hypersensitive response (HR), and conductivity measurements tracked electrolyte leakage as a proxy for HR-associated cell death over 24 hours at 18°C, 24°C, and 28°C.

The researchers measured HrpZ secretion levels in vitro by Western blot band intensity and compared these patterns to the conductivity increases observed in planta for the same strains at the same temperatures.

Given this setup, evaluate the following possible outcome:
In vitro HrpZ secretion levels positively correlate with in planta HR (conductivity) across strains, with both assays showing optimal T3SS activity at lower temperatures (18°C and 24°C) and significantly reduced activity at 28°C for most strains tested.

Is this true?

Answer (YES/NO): NO